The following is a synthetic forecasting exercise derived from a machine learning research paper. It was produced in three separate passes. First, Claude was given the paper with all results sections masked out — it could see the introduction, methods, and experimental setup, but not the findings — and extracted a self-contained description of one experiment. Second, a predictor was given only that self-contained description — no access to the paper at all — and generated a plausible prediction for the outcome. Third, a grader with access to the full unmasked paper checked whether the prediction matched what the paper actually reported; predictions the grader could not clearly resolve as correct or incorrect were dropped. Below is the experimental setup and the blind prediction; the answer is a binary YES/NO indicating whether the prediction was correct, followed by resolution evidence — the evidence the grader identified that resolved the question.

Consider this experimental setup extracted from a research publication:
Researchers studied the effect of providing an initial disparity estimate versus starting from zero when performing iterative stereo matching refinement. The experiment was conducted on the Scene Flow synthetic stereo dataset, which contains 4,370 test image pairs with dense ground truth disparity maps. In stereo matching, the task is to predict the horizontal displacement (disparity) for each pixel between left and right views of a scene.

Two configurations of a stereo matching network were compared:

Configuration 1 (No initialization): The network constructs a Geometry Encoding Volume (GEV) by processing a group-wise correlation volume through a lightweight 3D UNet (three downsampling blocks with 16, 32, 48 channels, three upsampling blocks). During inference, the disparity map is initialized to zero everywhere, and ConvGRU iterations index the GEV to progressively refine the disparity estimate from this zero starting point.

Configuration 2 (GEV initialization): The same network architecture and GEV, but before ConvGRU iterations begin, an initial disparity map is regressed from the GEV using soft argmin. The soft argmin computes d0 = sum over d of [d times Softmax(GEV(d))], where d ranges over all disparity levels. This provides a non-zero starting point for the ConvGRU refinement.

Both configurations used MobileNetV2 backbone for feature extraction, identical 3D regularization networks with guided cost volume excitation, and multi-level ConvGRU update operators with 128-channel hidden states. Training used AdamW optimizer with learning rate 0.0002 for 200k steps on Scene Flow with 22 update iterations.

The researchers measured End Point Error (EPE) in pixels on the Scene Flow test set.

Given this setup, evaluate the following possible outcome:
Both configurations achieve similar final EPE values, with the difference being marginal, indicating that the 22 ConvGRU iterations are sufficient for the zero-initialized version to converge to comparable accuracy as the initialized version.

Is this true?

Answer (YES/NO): NO